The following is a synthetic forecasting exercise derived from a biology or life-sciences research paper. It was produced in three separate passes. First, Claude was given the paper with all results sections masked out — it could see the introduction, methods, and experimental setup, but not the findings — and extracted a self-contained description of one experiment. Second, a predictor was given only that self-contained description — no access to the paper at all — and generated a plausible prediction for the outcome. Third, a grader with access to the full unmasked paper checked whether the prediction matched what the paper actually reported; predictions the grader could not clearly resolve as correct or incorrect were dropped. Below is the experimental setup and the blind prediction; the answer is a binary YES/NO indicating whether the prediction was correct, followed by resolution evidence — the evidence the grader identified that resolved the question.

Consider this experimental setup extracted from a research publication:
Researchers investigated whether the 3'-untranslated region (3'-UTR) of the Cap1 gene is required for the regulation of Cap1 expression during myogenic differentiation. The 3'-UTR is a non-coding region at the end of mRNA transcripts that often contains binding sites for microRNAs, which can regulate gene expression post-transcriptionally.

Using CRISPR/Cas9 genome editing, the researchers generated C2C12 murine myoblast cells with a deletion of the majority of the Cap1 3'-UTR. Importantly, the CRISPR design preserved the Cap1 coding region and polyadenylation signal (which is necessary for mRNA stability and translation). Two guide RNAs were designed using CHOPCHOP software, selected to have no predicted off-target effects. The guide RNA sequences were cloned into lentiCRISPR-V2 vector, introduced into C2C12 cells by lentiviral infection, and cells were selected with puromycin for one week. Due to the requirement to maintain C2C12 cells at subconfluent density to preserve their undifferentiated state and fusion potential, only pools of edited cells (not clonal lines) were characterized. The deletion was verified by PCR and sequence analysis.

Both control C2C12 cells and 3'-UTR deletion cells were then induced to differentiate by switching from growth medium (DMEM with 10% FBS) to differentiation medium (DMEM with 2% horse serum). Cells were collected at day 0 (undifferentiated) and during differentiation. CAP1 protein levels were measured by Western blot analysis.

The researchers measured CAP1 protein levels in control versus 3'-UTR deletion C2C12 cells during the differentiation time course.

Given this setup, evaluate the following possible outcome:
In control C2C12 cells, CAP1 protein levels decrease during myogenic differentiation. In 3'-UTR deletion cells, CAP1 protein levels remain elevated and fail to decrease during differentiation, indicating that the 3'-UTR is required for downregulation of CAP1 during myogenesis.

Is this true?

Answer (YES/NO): YES